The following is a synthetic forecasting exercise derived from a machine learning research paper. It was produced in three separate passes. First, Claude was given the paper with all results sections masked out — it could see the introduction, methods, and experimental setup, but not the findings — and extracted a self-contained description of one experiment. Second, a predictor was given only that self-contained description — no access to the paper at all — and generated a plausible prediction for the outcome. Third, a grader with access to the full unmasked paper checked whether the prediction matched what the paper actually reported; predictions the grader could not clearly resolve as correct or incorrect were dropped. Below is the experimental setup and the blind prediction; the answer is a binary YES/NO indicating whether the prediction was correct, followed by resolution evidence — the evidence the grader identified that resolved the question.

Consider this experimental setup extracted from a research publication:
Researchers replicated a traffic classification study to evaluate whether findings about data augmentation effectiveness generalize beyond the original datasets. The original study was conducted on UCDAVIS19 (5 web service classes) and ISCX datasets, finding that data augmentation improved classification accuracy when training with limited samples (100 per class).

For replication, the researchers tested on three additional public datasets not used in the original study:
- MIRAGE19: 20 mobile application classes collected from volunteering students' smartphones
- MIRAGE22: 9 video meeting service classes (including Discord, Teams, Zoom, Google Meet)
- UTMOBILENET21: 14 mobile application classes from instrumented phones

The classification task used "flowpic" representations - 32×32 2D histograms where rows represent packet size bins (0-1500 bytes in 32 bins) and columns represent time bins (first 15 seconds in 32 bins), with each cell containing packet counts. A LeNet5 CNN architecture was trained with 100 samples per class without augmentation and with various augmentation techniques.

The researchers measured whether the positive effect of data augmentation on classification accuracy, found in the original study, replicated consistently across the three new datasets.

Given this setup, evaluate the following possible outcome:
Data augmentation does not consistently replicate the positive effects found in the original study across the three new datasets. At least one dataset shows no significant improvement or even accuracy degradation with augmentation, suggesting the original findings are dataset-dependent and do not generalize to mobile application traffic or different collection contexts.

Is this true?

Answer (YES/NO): NO